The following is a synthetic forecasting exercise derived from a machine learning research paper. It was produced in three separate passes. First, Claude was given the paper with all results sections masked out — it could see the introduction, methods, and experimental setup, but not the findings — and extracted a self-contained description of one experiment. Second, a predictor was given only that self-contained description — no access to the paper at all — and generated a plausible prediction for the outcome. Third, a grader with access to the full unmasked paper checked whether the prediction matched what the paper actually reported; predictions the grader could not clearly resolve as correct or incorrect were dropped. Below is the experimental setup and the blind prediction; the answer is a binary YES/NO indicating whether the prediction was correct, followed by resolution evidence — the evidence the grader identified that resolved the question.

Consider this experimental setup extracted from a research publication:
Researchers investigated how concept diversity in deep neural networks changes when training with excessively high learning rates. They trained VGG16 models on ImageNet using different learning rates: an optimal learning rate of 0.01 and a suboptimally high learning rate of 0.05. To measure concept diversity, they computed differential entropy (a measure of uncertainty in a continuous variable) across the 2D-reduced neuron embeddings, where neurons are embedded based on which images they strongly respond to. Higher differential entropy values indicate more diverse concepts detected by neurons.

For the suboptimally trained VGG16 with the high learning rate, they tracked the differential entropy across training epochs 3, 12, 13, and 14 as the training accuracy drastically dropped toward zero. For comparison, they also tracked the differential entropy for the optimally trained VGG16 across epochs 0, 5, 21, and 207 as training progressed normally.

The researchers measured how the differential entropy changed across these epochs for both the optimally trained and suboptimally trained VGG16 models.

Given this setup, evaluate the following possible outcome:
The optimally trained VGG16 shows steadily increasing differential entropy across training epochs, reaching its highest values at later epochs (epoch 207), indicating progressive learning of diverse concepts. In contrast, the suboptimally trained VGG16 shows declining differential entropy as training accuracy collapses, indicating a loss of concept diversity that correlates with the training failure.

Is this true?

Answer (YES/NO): YES